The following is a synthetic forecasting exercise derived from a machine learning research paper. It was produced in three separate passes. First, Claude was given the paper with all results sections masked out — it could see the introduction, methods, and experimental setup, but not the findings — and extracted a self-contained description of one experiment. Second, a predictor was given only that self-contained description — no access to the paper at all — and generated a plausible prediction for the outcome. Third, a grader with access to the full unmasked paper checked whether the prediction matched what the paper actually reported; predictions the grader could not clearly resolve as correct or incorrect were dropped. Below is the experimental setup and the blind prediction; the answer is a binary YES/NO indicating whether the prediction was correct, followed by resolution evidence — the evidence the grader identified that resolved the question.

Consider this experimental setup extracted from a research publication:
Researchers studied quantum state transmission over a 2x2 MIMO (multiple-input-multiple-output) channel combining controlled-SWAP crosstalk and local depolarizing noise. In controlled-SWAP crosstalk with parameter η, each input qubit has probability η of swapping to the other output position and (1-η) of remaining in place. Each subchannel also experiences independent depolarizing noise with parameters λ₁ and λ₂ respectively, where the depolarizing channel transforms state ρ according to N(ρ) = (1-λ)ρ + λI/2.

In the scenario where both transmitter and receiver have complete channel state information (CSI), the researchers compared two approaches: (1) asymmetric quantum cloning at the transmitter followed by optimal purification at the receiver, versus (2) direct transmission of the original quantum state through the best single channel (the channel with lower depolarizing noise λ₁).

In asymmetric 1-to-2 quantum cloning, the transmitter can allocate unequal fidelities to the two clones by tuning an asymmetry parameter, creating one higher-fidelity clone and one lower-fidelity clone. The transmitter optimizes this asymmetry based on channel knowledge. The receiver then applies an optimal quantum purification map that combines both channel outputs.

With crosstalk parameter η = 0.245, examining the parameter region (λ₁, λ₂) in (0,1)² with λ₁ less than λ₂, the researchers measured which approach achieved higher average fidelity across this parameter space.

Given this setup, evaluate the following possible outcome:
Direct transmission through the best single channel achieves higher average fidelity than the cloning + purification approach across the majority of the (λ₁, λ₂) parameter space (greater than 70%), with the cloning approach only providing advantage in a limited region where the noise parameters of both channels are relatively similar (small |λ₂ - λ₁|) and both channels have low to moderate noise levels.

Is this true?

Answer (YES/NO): NO